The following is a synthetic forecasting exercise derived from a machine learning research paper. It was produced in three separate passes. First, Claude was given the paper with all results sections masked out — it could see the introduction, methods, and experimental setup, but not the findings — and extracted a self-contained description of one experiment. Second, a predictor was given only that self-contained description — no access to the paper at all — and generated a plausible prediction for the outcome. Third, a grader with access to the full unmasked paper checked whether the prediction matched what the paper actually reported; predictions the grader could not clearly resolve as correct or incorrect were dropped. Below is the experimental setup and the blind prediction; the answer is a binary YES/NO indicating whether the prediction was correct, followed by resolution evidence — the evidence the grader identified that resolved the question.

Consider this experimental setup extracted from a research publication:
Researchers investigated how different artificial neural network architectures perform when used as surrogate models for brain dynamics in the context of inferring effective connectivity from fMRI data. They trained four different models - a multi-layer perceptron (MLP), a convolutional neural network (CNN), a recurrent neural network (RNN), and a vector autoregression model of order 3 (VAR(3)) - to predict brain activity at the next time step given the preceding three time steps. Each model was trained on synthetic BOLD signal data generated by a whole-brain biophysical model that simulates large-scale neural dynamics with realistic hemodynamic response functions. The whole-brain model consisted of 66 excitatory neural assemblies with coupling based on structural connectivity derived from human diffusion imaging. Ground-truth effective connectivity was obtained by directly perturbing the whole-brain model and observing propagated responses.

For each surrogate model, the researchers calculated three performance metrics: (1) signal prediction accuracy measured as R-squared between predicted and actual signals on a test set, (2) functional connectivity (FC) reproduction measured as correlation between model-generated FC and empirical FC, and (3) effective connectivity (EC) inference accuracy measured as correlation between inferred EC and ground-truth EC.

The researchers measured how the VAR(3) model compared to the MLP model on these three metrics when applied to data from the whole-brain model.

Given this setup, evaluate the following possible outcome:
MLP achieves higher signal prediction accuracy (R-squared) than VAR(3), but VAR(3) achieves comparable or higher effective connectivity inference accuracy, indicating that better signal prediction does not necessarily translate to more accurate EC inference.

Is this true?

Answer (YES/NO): NO